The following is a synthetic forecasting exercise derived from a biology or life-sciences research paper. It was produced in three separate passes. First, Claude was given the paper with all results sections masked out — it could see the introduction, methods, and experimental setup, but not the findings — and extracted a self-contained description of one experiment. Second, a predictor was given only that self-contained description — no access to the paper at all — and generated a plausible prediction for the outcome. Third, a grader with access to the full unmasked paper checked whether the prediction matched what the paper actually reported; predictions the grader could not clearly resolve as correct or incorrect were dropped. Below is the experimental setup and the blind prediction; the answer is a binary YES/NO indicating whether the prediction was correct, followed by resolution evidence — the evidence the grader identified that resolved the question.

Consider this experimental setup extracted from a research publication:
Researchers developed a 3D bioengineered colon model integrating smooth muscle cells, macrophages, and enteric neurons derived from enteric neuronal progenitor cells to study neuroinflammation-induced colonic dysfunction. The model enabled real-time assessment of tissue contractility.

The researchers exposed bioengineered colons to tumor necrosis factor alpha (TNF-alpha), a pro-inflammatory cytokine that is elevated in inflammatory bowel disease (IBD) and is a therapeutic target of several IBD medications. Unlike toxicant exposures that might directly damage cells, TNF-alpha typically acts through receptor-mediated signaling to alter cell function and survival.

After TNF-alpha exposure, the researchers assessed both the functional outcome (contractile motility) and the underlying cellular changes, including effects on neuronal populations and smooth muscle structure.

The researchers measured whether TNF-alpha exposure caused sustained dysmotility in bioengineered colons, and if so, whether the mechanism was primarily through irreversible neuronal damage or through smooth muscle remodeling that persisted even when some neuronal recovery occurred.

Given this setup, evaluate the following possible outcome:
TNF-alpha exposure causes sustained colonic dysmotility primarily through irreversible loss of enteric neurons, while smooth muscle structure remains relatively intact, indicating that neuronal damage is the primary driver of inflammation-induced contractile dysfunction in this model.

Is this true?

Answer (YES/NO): NO